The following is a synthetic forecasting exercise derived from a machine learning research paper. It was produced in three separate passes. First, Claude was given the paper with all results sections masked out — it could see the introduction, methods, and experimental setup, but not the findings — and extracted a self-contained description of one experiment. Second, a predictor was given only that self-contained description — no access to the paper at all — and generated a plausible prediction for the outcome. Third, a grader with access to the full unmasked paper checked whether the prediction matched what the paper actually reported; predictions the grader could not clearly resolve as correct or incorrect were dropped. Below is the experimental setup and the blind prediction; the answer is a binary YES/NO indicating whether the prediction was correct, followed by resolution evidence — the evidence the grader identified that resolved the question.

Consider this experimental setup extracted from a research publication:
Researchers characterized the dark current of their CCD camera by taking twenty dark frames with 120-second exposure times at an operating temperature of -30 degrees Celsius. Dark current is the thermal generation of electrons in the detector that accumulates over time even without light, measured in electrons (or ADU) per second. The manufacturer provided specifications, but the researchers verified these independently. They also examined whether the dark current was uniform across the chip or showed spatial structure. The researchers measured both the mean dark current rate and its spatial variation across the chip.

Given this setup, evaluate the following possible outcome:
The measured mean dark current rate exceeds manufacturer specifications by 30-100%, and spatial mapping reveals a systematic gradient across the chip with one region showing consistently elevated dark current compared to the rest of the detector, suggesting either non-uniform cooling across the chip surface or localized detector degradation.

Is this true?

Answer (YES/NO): NO